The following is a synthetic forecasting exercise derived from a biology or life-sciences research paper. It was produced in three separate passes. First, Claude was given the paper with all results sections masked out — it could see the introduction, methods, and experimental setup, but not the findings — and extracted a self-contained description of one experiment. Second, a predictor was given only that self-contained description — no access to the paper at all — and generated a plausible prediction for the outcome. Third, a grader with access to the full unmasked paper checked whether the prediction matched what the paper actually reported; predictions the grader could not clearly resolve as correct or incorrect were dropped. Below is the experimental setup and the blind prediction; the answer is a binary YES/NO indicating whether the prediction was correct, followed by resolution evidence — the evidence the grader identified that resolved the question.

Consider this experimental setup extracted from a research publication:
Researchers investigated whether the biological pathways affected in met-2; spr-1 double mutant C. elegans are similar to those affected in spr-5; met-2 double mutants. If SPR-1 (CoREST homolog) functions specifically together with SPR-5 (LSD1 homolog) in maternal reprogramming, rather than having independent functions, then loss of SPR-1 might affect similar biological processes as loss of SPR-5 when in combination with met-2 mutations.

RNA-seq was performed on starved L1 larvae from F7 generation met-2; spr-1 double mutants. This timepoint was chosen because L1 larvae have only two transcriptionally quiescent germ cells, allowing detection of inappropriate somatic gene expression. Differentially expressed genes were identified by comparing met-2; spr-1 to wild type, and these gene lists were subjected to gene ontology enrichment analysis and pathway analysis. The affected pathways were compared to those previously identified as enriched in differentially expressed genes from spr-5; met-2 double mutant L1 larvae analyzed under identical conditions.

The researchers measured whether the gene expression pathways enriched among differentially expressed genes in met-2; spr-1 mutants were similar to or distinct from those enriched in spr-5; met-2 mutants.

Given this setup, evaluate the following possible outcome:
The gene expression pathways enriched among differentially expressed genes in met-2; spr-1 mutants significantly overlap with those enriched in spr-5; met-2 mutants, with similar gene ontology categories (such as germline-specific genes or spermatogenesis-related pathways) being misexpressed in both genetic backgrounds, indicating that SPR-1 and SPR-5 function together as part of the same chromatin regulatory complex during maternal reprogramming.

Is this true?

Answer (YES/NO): YES